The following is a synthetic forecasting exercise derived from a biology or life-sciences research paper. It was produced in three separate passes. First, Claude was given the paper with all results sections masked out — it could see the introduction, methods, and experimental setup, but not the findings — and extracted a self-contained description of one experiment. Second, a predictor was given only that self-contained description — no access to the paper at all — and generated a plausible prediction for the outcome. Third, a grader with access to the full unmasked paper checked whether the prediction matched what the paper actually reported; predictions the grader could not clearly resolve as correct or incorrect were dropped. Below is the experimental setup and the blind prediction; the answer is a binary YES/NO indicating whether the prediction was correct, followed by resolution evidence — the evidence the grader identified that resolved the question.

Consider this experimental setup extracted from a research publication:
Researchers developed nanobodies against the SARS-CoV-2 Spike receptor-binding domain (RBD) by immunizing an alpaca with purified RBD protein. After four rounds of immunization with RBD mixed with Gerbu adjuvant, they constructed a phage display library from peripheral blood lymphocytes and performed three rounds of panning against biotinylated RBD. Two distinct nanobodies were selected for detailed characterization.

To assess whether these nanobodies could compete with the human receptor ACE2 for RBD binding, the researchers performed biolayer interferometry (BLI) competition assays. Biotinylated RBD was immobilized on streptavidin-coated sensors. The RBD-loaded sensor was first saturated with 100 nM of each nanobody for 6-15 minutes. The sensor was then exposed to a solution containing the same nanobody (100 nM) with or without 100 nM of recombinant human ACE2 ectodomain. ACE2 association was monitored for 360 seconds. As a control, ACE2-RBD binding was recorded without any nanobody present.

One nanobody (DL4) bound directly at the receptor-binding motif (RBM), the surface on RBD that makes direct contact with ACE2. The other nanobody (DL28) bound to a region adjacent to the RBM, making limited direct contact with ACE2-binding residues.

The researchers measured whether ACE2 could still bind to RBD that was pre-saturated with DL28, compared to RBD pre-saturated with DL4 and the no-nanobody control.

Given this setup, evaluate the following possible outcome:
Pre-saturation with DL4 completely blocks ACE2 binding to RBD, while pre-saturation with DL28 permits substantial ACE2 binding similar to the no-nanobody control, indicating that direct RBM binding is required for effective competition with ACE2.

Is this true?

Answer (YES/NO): NO